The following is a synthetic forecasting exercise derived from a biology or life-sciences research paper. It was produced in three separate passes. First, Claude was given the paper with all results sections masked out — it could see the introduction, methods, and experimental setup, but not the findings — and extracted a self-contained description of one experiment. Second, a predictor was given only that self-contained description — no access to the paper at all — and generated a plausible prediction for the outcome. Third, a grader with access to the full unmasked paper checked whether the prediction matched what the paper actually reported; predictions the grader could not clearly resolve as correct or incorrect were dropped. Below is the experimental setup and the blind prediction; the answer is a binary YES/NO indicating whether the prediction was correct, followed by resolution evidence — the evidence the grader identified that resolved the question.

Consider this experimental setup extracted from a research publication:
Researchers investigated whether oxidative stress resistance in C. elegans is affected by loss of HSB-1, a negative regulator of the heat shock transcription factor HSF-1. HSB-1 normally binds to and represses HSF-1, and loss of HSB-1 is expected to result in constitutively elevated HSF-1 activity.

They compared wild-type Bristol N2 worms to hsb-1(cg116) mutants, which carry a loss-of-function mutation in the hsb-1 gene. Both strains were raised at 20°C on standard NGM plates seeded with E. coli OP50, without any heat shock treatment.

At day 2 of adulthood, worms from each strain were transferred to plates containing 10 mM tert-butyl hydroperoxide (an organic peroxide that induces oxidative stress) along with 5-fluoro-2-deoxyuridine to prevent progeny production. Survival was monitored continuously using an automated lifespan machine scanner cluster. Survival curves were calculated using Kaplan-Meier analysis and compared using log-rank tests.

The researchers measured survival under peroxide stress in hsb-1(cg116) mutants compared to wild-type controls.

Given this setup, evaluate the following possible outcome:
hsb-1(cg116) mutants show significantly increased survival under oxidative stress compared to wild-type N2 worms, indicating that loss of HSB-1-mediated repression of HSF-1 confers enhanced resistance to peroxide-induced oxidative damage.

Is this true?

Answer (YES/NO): YES